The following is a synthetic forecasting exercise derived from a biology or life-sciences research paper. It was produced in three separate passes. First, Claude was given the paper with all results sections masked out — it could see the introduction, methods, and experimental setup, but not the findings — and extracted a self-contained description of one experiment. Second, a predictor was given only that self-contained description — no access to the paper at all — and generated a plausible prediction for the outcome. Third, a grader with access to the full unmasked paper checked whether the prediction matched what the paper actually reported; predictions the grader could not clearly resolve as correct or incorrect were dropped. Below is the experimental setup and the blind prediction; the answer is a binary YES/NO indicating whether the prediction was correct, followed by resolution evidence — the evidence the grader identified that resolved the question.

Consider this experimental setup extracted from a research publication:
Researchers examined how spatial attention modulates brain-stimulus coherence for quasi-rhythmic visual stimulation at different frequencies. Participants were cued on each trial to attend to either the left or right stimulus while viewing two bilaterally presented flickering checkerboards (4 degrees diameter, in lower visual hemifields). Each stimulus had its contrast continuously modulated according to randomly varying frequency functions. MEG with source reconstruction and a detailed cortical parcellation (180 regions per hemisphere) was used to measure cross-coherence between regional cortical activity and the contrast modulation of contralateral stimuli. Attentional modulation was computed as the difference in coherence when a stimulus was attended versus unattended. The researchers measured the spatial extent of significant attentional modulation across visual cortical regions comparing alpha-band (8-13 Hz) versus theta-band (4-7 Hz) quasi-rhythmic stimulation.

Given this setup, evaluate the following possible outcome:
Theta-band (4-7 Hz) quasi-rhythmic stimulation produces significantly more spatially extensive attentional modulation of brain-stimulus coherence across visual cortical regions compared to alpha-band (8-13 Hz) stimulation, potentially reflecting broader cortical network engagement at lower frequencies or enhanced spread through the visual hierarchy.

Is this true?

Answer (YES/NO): YES